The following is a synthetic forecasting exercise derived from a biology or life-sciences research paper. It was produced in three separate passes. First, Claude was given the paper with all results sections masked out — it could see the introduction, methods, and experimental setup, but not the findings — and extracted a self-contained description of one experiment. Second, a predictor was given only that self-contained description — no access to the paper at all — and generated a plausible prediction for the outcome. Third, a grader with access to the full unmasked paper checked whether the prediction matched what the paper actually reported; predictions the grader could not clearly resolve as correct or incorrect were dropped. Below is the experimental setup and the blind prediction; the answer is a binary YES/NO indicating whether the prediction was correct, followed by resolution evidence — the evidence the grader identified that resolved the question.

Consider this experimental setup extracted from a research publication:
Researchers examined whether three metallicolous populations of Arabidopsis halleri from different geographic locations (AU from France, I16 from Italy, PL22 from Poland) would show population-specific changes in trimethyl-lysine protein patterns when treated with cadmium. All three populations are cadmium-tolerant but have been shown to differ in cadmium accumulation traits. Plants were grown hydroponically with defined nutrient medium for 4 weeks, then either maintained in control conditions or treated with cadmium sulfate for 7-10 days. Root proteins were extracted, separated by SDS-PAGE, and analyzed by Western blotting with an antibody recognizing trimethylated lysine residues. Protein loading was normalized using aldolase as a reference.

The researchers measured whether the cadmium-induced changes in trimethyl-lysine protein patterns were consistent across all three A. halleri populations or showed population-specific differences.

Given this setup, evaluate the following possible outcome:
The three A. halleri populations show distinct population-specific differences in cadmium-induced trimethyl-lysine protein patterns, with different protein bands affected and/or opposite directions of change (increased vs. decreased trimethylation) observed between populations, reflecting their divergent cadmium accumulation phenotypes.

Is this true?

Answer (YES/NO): NO